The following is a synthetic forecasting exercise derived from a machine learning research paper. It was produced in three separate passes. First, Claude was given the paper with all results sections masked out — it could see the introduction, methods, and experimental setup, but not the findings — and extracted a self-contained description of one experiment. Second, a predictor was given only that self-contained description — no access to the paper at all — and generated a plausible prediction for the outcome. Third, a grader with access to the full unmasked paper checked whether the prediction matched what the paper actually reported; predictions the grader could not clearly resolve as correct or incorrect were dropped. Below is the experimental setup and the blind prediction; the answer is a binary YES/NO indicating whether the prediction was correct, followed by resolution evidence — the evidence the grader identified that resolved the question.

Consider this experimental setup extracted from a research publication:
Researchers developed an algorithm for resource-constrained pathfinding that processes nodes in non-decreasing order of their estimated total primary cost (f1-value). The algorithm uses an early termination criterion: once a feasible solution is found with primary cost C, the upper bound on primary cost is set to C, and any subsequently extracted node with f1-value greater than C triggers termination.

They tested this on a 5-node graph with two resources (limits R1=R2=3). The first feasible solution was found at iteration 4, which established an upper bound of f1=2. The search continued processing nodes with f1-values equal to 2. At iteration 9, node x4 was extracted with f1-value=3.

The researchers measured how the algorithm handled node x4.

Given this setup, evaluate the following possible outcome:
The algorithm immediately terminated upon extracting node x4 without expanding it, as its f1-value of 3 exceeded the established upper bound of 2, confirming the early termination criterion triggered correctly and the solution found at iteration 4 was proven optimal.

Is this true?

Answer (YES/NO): YES